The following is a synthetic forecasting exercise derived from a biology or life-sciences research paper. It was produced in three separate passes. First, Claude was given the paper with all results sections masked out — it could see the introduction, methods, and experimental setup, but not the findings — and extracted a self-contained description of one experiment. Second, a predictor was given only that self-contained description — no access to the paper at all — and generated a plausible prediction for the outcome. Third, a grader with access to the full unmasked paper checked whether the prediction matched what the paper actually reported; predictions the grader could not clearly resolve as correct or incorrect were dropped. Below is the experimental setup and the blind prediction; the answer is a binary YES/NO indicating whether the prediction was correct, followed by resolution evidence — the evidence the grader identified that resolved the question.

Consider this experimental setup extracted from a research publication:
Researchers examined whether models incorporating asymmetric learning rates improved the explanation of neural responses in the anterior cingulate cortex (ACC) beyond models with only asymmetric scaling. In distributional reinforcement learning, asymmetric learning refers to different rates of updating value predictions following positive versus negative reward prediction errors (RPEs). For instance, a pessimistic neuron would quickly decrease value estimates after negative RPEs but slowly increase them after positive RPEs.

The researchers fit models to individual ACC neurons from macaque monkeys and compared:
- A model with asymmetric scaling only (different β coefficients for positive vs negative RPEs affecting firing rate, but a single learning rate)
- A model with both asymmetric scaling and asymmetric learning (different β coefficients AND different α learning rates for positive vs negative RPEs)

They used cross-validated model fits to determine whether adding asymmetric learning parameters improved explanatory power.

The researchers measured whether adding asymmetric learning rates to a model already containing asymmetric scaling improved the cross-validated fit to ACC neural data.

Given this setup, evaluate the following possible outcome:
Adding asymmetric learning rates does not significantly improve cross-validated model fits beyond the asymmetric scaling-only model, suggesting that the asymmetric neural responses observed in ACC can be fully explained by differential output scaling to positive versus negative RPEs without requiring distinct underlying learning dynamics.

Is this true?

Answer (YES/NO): NO